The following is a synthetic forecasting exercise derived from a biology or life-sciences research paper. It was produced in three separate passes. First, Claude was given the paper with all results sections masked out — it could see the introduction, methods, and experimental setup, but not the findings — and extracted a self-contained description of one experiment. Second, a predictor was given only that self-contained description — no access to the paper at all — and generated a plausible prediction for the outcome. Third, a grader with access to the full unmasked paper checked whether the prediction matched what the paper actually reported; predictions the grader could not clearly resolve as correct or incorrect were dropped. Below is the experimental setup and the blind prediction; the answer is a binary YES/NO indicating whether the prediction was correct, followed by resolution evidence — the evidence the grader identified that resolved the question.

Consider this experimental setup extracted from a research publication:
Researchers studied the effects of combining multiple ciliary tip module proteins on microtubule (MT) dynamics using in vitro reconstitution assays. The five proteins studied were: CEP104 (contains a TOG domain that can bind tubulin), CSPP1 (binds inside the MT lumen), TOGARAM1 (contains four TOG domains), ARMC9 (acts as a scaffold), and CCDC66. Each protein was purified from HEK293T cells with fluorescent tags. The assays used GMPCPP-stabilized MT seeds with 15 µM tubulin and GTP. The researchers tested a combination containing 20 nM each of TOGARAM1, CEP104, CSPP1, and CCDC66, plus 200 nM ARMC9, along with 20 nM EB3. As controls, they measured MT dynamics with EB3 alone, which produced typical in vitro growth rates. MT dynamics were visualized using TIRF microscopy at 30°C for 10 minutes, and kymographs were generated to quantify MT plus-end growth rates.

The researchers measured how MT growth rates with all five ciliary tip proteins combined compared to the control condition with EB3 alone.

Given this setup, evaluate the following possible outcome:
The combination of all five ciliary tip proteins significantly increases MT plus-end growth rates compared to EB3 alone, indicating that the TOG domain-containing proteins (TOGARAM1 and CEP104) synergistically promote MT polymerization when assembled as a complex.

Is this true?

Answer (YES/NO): NO